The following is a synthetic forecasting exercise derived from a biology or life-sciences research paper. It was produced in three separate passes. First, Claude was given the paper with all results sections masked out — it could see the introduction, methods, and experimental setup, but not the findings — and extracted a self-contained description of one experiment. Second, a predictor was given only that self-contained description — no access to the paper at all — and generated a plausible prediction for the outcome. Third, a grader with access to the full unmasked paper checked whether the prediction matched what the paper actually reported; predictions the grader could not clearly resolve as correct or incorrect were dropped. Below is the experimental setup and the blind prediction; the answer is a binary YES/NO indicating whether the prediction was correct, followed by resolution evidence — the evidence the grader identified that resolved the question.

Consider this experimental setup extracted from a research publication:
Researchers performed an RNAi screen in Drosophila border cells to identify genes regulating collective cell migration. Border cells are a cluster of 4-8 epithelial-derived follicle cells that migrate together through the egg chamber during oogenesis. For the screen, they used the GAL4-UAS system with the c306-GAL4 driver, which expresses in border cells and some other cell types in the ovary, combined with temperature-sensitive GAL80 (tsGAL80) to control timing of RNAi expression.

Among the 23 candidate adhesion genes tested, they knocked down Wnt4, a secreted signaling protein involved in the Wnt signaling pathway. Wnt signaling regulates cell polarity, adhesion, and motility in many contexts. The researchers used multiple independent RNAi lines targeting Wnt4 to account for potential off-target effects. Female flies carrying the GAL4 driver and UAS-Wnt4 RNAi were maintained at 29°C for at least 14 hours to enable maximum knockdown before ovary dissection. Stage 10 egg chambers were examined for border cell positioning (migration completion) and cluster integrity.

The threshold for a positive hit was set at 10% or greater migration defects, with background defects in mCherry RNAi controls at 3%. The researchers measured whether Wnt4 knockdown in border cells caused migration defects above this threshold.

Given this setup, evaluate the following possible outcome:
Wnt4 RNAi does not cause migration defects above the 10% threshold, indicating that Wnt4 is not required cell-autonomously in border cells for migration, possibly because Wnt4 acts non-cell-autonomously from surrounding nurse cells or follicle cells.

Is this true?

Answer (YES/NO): NO